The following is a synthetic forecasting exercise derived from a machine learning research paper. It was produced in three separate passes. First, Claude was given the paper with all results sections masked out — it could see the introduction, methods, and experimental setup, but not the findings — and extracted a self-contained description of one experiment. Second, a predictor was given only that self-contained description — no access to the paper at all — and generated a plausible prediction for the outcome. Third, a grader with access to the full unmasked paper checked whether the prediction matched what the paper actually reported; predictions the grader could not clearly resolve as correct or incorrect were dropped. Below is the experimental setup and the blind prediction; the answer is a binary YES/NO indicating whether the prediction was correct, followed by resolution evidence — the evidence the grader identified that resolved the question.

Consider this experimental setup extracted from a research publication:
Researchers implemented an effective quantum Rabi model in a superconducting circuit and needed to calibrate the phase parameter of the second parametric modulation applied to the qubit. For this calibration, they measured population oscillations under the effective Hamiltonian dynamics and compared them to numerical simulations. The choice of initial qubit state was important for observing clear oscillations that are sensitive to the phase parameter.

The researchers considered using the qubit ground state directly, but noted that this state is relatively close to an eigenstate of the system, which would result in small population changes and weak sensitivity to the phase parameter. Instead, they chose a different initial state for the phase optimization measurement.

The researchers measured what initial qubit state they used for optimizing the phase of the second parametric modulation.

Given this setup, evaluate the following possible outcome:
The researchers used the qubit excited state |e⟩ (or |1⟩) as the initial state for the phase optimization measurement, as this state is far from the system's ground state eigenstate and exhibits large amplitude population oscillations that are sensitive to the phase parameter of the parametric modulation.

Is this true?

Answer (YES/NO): NO